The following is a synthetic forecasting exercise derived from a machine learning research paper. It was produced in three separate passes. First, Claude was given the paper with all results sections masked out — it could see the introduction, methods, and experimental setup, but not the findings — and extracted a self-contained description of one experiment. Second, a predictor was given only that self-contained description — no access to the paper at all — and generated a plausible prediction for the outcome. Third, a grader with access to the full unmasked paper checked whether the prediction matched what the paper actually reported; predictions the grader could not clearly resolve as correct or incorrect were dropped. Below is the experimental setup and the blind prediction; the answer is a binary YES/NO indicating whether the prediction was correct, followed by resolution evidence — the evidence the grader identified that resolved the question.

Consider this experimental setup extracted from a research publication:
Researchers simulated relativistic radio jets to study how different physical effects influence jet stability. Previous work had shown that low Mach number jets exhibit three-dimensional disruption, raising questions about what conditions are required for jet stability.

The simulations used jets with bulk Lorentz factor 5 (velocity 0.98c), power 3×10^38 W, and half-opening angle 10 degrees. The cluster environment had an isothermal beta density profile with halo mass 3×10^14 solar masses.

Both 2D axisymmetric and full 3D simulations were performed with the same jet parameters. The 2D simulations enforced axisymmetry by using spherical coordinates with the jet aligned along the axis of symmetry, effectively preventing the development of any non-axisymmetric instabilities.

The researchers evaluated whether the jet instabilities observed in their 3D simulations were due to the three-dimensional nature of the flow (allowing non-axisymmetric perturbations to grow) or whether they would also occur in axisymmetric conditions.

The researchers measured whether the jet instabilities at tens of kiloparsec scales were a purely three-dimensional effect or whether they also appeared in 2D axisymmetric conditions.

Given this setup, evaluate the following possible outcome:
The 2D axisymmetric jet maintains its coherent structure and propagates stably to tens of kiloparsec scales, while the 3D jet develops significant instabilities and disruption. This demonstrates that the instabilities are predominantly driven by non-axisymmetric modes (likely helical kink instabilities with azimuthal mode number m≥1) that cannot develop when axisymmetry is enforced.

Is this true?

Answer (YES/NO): YES